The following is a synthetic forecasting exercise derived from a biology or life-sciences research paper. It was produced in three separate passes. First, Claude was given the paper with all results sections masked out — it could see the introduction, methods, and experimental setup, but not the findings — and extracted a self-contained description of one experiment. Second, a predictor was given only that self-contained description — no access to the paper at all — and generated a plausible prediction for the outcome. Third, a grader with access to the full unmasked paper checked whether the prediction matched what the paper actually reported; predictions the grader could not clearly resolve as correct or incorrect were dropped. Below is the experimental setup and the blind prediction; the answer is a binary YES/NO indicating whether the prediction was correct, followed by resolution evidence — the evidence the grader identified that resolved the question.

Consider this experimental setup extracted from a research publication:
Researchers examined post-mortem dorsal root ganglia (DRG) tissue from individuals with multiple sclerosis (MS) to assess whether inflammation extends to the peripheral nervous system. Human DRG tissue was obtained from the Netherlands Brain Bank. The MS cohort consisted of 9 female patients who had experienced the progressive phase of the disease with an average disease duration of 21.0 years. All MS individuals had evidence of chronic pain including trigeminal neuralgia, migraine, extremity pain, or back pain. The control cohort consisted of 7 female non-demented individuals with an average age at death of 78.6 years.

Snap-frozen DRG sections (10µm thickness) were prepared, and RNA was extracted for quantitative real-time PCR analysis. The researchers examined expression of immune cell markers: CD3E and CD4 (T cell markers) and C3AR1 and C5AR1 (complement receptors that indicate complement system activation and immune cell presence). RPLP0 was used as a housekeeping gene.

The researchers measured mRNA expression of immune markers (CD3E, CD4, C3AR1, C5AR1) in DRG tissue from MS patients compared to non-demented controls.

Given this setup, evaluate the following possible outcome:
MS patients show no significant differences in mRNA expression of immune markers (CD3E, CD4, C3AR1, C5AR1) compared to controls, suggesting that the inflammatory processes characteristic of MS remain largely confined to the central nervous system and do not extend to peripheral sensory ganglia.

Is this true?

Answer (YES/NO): NO